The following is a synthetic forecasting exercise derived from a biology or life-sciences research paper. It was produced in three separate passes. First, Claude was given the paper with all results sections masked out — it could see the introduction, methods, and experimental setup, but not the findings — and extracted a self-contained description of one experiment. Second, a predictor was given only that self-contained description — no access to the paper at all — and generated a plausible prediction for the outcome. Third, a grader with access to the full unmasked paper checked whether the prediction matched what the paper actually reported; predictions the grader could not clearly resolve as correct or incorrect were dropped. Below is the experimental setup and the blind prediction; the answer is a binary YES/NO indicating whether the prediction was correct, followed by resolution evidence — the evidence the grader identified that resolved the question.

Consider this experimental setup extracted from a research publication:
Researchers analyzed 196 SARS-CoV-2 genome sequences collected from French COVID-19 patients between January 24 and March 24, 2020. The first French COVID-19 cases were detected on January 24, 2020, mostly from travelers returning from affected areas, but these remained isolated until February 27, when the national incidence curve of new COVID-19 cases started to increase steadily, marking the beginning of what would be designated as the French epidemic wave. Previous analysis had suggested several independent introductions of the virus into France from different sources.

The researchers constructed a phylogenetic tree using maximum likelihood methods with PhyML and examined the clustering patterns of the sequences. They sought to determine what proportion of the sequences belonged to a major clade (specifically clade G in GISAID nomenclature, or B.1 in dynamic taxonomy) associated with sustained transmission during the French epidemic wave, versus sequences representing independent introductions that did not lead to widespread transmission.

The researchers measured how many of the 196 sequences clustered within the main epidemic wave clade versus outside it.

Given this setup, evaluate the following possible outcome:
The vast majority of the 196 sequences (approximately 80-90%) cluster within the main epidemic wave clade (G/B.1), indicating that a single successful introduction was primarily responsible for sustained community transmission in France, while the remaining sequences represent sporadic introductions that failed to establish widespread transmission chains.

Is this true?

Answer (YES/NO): NO